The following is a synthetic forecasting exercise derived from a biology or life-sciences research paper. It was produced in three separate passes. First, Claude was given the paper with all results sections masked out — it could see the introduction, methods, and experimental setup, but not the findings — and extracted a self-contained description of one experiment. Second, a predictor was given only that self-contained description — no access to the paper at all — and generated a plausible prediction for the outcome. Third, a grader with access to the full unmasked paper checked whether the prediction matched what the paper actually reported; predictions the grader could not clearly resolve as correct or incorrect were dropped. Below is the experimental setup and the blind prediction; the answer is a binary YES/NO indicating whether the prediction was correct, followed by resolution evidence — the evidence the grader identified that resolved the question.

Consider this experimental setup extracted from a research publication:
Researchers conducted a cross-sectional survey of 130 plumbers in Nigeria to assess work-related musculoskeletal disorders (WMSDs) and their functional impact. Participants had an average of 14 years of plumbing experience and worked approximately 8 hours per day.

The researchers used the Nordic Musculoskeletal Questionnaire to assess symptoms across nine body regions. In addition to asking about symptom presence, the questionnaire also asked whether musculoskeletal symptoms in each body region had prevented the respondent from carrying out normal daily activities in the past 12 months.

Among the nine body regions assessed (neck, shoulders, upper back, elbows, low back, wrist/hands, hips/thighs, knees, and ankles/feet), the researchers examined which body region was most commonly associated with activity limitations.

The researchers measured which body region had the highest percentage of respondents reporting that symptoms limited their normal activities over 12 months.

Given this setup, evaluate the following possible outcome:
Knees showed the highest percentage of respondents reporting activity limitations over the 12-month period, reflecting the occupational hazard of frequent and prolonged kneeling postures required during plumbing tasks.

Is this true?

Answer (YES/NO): NO